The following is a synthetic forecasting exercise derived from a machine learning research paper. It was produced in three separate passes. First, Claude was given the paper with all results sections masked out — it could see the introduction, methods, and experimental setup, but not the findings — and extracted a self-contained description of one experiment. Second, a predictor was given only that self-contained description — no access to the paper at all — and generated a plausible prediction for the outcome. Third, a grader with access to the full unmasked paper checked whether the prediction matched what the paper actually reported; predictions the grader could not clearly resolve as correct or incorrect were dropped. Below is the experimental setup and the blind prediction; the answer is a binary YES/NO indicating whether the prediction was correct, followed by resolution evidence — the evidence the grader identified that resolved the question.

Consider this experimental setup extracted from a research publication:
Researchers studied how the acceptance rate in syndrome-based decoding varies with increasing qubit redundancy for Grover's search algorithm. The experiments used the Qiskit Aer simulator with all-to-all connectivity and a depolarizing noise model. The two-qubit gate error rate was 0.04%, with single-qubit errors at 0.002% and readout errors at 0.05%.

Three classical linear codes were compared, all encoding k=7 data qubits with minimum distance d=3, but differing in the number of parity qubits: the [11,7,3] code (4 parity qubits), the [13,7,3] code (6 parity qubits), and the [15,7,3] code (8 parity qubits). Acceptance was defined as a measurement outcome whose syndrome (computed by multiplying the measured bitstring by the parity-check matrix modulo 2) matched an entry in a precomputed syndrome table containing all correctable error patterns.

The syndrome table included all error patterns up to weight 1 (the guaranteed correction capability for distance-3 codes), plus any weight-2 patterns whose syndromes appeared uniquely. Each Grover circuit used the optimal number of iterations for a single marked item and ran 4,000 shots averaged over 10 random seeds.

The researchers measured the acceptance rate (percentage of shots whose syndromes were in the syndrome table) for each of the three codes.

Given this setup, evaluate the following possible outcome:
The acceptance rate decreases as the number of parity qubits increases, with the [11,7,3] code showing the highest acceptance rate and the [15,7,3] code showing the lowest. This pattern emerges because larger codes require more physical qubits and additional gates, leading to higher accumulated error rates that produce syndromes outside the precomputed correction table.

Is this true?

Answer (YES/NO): NO